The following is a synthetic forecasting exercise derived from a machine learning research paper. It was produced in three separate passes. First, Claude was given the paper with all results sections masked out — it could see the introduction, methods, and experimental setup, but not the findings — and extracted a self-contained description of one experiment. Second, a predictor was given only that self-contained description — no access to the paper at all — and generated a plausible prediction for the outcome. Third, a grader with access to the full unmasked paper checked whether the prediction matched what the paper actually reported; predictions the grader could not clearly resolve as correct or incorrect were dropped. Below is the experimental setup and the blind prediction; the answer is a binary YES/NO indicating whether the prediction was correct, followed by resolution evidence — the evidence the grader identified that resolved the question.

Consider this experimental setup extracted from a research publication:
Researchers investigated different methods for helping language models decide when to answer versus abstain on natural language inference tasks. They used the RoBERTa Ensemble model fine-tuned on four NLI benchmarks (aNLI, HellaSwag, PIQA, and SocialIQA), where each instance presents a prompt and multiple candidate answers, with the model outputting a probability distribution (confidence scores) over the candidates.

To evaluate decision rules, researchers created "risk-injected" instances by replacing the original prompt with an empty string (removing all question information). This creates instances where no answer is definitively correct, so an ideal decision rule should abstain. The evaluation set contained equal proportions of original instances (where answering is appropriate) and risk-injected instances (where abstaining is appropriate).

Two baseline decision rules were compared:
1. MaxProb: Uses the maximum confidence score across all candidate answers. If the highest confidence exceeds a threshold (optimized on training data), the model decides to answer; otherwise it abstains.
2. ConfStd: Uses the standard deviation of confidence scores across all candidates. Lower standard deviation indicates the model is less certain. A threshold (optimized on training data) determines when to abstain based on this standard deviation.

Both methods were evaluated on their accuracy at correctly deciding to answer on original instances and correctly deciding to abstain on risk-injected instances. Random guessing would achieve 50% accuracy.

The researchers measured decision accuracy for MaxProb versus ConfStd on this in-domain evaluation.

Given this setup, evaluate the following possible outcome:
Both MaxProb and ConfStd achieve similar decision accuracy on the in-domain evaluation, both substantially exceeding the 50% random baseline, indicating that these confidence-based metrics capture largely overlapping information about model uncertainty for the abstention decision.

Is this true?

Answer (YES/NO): NO